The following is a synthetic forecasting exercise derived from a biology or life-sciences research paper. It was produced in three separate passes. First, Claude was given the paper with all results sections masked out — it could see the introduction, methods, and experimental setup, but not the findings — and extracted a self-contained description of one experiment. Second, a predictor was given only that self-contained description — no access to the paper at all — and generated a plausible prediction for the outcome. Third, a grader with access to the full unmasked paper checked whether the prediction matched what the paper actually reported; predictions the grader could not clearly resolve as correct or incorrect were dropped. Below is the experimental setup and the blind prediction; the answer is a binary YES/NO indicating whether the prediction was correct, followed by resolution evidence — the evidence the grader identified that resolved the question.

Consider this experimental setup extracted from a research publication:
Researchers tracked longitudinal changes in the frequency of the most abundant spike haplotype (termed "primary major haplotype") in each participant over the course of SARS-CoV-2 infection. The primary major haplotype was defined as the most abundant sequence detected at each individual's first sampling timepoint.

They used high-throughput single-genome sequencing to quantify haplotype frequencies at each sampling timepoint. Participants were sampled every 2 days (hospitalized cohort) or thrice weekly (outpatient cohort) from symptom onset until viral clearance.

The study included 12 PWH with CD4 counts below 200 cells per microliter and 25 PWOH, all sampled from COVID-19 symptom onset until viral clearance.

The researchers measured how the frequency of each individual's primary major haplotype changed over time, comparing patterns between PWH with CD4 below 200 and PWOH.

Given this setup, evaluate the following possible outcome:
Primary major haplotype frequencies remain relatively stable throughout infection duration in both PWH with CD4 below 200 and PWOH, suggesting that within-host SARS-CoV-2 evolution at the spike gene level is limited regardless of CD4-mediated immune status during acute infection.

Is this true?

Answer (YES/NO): NO